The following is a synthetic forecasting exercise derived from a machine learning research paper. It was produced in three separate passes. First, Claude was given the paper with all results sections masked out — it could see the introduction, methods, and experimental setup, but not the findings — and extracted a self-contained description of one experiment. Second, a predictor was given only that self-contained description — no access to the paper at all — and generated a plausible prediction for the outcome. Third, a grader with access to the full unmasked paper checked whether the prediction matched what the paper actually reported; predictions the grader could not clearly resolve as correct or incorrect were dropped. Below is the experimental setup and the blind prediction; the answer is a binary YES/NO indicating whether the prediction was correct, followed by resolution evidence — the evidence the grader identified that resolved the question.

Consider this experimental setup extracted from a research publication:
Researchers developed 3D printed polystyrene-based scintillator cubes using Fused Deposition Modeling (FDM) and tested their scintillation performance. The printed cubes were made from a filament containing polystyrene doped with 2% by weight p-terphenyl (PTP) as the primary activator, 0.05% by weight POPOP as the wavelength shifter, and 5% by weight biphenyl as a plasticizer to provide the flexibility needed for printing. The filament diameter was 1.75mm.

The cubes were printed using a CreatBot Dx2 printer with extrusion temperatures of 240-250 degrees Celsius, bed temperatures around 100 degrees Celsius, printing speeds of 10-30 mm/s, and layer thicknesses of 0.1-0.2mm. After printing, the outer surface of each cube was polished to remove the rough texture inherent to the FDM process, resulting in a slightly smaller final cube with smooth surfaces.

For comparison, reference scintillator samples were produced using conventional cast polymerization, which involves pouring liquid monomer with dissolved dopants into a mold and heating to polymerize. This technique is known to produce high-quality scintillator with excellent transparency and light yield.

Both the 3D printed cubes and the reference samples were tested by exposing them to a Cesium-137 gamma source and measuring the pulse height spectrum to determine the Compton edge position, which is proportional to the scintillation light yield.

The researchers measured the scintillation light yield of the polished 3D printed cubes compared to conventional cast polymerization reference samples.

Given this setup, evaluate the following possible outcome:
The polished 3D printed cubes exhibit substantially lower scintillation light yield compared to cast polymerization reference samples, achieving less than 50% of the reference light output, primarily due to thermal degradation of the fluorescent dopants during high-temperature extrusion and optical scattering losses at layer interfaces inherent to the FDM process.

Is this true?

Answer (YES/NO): NO